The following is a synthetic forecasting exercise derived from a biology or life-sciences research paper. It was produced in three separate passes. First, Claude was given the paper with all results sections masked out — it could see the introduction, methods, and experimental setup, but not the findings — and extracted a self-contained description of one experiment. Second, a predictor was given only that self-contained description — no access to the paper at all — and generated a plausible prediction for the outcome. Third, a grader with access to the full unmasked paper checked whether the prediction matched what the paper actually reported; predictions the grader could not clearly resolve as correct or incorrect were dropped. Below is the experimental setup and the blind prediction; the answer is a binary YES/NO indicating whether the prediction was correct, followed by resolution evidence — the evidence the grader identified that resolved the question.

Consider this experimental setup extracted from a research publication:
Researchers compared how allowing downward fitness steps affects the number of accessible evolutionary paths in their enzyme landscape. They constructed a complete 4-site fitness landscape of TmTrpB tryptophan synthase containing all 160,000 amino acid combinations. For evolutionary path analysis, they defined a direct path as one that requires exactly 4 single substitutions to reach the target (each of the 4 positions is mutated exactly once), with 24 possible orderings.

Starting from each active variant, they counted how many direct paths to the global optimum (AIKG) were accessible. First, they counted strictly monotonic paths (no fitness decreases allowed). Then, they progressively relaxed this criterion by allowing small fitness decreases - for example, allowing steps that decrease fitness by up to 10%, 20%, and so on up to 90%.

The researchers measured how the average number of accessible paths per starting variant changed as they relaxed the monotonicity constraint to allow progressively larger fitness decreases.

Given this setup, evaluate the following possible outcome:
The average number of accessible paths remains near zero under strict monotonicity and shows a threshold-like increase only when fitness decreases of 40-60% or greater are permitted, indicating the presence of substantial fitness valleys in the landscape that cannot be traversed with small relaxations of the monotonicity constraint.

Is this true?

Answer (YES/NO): NO